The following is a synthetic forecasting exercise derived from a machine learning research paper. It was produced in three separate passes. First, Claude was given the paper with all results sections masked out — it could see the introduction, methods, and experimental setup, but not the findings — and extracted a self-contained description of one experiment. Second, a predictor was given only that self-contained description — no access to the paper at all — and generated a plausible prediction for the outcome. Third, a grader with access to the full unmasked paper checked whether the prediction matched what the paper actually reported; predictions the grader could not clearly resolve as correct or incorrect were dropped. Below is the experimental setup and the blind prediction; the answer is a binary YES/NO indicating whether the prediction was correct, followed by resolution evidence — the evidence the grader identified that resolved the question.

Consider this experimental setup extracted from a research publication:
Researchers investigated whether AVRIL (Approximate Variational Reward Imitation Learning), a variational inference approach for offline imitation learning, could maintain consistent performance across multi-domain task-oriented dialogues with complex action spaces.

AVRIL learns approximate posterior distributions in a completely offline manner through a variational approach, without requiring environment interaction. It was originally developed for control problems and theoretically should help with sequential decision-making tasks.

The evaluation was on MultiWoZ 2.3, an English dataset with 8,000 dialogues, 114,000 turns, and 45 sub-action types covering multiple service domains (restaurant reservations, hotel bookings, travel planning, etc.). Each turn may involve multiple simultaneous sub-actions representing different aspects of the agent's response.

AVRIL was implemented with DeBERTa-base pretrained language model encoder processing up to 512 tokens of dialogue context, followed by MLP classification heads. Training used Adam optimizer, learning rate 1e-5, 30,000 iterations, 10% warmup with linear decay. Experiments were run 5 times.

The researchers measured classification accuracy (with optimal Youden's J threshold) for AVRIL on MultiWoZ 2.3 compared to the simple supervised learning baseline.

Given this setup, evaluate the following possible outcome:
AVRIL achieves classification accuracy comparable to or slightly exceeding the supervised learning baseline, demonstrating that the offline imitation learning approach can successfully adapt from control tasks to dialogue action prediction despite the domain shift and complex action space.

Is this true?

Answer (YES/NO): NO